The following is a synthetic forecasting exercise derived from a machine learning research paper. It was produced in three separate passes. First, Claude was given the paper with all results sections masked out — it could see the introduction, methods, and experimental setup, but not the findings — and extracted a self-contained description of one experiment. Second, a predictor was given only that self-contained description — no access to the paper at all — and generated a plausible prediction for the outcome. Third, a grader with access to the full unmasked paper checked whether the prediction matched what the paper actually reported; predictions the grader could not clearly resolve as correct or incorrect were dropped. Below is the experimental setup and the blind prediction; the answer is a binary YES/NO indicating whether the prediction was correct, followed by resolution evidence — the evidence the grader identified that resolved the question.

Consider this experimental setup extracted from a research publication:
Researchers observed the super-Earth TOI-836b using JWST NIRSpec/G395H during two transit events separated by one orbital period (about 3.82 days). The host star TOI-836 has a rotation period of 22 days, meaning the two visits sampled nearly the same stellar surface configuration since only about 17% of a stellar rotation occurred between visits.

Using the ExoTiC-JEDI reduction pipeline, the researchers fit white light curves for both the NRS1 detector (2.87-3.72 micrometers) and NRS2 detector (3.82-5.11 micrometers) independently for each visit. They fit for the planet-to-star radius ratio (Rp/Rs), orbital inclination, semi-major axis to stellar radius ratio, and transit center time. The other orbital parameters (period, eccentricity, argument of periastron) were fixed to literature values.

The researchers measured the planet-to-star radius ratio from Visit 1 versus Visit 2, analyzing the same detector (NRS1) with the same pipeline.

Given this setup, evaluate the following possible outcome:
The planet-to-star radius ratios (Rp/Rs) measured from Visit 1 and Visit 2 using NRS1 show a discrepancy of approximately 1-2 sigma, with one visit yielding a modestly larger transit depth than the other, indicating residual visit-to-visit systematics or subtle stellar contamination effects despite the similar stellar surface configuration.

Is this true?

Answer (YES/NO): NO